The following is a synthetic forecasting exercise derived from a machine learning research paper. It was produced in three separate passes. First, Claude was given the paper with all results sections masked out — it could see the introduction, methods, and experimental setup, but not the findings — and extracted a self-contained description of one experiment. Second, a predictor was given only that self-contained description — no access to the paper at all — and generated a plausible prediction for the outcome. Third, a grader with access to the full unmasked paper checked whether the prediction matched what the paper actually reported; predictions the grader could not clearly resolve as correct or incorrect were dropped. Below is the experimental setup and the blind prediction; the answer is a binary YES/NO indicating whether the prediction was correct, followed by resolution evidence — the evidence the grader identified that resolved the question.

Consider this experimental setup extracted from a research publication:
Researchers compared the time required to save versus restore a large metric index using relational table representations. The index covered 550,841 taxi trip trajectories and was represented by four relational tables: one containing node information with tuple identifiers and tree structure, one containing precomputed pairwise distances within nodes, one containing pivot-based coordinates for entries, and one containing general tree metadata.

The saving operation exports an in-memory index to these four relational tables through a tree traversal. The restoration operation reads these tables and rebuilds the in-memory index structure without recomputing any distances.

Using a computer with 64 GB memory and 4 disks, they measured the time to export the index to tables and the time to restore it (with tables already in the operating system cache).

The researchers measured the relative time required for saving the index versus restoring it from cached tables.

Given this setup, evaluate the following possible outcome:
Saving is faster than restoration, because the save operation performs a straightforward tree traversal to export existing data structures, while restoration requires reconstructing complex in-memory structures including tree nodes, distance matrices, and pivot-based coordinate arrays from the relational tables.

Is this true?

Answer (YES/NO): NO